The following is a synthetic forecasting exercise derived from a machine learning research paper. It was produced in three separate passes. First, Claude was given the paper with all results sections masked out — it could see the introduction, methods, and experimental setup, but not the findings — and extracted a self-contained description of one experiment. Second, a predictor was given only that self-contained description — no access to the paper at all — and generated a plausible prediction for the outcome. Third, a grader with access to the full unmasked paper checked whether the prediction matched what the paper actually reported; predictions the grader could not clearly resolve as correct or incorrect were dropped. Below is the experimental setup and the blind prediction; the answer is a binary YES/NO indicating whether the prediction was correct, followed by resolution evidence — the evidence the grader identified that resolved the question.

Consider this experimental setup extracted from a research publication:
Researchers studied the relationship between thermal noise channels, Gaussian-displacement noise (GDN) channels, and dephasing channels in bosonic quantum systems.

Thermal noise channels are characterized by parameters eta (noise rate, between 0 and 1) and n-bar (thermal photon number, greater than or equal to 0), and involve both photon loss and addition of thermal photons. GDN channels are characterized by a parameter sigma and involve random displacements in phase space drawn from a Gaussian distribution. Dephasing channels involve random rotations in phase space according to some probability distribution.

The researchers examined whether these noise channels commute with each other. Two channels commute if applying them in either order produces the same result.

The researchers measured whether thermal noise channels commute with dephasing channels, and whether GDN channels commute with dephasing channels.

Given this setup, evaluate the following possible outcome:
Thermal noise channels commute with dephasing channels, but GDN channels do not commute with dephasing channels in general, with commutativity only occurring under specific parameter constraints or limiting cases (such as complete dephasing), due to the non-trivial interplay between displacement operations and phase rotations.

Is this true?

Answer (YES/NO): NO